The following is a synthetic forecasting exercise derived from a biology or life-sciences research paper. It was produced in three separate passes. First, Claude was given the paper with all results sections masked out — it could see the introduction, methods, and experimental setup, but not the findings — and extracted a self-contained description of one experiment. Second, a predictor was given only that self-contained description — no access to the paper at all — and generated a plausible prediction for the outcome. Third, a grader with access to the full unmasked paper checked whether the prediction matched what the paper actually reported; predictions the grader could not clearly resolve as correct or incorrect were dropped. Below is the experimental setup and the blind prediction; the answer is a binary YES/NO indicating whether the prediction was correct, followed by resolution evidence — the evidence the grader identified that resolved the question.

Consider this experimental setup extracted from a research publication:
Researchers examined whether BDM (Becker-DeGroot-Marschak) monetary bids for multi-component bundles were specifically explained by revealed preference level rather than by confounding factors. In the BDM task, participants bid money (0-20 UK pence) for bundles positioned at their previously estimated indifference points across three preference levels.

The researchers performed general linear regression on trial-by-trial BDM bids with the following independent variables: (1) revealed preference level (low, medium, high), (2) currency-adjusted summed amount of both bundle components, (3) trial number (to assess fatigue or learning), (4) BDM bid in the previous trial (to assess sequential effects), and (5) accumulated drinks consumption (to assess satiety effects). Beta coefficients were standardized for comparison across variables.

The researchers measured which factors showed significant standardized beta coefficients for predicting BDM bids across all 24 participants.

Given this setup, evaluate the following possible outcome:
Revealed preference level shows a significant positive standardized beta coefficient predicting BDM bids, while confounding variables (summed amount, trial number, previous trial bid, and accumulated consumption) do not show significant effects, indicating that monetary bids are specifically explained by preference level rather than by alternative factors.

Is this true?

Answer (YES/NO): NO